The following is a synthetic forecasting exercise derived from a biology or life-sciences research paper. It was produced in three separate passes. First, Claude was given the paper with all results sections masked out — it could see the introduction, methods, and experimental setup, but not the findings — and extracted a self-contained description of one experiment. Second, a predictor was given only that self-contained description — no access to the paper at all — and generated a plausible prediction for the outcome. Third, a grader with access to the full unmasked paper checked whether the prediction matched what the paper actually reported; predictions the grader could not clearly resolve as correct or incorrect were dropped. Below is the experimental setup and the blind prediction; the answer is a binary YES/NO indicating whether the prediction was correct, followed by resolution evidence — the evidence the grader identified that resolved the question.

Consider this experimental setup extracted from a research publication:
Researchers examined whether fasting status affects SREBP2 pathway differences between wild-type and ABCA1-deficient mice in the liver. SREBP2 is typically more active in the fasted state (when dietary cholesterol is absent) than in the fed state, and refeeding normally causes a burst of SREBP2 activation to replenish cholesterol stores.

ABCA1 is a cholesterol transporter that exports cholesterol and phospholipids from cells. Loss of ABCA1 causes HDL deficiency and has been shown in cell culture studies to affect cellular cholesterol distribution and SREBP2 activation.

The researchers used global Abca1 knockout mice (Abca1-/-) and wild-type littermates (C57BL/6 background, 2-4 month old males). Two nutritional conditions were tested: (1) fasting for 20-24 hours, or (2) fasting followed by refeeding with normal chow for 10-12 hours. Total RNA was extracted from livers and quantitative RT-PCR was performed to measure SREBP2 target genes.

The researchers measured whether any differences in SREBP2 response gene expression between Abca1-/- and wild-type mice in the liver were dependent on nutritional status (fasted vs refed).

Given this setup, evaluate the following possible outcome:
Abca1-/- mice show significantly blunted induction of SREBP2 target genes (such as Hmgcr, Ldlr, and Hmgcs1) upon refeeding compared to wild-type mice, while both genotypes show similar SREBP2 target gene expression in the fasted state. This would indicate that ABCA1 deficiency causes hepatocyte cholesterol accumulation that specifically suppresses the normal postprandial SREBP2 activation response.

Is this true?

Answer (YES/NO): NO